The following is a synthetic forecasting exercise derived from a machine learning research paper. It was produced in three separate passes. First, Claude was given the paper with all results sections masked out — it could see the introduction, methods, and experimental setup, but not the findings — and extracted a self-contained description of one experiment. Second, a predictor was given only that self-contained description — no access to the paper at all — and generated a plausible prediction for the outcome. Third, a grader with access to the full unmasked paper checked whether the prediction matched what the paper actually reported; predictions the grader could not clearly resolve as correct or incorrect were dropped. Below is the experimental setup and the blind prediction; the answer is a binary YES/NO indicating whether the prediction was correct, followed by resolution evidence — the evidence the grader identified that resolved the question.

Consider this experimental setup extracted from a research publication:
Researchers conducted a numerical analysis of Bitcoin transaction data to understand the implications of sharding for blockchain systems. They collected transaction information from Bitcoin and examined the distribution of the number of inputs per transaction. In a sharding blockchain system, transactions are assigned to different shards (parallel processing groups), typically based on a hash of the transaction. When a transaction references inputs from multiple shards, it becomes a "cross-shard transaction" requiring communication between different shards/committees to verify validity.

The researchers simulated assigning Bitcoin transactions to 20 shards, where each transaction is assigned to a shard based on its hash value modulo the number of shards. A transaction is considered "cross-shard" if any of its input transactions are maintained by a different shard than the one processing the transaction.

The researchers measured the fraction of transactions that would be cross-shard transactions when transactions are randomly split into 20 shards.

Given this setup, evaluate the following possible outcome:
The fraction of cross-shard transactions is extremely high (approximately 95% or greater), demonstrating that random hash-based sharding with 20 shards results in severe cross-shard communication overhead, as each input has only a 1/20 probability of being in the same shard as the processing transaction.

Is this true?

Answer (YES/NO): YES